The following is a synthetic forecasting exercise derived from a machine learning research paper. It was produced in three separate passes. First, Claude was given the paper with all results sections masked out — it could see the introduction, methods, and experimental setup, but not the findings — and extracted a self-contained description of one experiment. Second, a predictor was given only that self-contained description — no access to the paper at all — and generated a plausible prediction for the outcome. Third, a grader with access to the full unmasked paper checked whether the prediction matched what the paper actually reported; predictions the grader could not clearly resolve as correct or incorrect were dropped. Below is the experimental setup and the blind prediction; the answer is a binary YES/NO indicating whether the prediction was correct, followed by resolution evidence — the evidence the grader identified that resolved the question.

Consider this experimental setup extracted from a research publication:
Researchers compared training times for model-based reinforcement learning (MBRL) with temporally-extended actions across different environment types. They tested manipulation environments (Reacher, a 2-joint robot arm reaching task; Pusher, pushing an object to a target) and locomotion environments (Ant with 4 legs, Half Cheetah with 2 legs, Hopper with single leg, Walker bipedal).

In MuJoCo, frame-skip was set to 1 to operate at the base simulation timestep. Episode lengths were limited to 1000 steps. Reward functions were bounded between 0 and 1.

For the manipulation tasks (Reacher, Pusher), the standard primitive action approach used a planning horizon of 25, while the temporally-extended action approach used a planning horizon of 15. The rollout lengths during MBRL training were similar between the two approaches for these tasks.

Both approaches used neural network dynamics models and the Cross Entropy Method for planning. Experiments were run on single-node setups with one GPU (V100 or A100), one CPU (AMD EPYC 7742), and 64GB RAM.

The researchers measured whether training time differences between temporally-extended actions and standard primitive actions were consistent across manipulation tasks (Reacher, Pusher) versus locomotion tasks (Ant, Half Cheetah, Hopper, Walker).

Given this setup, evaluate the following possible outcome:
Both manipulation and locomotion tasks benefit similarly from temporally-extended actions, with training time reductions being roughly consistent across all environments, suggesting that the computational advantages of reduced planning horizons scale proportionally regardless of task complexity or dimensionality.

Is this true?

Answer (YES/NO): NO